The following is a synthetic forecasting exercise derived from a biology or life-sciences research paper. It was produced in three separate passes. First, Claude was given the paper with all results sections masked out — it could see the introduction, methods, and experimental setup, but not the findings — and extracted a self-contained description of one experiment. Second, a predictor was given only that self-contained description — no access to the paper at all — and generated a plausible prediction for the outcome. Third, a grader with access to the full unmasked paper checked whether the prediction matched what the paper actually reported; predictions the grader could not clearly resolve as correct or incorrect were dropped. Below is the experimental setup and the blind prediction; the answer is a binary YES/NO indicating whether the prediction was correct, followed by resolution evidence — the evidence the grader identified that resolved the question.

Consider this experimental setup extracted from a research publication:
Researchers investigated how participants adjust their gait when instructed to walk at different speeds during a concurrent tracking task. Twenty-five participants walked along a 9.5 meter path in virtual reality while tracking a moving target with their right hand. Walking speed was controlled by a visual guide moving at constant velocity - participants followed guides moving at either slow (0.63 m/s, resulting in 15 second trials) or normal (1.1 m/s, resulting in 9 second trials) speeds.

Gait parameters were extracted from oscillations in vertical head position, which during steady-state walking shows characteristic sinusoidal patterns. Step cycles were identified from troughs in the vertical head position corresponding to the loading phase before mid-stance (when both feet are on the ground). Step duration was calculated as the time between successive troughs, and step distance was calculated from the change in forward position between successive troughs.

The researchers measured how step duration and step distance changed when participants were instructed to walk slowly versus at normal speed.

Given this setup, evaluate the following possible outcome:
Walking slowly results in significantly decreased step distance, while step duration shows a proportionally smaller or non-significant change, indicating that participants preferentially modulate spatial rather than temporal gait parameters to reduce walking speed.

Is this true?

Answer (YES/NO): NO